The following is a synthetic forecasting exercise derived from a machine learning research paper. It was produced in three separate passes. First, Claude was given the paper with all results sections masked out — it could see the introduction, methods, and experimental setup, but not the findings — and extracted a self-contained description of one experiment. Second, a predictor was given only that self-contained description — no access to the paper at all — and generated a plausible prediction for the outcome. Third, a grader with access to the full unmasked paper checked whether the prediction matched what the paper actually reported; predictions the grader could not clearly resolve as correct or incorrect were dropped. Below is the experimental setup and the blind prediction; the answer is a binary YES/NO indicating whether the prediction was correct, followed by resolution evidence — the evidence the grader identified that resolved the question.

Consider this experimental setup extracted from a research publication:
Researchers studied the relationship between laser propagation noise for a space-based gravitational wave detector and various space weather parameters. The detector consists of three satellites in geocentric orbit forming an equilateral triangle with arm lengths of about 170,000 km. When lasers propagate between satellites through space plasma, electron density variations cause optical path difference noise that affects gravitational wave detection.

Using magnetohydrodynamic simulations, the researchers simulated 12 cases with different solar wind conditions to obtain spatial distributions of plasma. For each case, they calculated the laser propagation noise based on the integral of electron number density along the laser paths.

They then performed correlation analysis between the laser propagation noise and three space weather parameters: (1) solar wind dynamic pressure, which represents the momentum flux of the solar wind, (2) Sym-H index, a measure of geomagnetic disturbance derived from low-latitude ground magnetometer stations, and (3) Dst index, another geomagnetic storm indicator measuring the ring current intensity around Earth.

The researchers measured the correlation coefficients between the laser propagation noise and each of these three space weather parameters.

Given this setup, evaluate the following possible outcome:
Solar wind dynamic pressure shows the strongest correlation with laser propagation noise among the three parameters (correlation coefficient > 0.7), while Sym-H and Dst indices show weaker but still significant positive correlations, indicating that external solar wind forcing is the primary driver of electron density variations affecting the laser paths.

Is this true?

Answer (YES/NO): NO